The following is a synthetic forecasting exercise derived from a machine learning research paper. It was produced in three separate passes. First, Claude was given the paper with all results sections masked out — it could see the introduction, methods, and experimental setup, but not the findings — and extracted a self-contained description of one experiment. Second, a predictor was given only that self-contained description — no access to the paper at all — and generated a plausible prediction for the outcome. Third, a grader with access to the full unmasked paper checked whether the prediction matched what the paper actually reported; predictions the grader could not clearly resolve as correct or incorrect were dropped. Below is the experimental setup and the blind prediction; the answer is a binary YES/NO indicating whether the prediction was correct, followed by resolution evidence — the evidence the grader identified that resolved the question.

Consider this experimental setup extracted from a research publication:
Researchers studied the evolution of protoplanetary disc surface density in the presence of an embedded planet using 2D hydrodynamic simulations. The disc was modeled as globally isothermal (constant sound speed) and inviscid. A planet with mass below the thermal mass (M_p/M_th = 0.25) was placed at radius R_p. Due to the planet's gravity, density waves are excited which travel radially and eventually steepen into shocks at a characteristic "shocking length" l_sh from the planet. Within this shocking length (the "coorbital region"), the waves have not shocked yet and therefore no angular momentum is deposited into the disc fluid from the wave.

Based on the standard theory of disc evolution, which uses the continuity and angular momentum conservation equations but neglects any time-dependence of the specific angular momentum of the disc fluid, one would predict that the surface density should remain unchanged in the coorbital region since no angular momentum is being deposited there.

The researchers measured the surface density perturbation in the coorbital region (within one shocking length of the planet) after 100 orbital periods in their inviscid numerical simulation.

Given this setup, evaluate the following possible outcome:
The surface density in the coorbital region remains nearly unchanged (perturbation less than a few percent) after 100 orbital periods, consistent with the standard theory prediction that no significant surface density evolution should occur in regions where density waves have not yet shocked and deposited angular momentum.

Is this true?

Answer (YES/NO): NO